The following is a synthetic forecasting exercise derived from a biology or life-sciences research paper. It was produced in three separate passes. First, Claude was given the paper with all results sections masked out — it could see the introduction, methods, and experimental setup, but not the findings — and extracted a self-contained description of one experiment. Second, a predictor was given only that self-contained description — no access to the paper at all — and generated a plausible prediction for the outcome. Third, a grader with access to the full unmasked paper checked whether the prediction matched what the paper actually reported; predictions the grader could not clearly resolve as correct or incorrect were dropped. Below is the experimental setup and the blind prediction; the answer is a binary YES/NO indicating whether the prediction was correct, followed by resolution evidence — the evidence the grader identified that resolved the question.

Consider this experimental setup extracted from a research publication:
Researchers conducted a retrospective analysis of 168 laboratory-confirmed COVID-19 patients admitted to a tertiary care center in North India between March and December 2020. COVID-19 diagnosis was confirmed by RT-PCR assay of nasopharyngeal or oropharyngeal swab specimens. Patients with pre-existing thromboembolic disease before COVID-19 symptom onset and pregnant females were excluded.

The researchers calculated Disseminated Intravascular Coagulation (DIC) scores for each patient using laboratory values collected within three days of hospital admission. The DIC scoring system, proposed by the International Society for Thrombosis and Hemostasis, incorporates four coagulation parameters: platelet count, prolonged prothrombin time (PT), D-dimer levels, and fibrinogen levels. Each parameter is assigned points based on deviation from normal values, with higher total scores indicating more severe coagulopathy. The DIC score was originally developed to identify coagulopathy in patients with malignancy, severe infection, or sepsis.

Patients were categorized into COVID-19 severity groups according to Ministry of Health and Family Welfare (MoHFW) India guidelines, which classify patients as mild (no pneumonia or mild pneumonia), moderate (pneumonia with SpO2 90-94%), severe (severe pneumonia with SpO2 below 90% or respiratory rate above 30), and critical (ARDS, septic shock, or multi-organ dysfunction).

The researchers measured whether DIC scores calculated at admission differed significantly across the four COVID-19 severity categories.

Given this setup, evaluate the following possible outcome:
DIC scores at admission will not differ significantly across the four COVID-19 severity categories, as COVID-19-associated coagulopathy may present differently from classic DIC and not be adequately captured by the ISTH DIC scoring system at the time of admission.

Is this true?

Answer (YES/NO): NO